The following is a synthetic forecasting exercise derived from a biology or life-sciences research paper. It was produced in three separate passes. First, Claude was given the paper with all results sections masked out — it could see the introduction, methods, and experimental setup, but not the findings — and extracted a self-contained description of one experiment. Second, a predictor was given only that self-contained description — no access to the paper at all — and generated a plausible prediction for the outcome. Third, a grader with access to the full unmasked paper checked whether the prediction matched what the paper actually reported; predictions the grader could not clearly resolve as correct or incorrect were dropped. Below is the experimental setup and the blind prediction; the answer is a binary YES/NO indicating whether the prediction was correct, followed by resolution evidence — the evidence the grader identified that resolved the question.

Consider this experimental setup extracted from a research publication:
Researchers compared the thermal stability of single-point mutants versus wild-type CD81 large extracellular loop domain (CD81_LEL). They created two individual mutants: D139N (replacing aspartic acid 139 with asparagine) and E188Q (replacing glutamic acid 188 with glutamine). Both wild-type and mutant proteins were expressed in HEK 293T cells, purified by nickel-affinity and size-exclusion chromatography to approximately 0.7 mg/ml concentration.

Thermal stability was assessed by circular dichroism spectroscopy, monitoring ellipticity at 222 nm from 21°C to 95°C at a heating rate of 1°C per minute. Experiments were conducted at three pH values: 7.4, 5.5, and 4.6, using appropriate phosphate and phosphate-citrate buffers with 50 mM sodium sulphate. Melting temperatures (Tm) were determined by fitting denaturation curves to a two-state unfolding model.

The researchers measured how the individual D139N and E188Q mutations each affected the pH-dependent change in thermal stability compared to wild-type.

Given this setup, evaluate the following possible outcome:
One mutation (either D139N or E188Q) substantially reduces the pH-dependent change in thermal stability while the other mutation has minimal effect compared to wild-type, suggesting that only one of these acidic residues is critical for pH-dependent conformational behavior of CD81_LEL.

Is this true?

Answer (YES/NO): NO